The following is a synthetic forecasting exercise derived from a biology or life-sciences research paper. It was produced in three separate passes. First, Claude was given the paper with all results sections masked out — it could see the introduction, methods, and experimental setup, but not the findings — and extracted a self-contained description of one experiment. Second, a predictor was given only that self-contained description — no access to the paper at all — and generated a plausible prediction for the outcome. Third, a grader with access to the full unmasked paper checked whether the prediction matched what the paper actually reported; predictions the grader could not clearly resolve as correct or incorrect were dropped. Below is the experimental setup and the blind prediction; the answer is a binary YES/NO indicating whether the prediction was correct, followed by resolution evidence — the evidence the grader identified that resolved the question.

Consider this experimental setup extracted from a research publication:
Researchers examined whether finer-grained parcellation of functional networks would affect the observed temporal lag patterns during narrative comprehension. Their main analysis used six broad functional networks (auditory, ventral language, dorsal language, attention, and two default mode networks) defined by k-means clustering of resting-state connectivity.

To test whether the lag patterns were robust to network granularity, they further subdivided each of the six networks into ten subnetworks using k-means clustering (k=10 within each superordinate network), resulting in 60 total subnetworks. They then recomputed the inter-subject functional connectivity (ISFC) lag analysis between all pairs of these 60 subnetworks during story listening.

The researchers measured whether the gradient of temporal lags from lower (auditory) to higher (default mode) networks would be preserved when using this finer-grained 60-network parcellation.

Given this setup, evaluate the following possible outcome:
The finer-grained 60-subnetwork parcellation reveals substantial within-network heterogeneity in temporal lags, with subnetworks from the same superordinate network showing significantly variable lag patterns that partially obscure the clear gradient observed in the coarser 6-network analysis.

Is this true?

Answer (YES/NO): NO